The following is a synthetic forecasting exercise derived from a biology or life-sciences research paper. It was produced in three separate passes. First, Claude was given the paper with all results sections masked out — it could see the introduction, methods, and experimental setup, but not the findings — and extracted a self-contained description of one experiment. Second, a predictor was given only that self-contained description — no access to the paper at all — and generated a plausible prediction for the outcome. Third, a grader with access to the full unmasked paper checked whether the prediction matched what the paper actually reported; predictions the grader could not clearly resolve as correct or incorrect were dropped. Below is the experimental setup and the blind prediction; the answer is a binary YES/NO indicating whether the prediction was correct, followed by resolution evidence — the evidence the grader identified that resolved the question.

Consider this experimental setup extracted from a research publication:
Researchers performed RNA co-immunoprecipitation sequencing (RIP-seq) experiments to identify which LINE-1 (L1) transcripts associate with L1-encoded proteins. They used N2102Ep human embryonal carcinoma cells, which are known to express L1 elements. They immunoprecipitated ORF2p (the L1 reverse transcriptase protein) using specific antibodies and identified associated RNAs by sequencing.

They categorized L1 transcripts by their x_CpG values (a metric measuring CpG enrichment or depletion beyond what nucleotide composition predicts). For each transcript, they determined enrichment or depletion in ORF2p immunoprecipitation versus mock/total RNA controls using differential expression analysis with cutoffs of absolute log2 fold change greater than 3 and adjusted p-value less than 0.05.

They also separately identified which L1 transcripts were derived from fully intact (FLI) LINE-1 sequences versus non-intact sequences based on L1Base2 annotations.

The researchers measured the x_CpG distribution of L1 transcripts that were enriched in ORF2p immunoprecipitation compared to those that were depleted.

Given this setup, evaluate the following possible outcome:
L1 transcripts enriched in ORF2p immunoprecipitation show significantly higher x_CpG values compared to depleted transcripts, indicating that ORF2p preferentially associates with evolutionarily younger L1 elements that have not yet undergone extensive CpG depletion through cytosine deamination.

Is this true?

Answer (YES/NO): YES